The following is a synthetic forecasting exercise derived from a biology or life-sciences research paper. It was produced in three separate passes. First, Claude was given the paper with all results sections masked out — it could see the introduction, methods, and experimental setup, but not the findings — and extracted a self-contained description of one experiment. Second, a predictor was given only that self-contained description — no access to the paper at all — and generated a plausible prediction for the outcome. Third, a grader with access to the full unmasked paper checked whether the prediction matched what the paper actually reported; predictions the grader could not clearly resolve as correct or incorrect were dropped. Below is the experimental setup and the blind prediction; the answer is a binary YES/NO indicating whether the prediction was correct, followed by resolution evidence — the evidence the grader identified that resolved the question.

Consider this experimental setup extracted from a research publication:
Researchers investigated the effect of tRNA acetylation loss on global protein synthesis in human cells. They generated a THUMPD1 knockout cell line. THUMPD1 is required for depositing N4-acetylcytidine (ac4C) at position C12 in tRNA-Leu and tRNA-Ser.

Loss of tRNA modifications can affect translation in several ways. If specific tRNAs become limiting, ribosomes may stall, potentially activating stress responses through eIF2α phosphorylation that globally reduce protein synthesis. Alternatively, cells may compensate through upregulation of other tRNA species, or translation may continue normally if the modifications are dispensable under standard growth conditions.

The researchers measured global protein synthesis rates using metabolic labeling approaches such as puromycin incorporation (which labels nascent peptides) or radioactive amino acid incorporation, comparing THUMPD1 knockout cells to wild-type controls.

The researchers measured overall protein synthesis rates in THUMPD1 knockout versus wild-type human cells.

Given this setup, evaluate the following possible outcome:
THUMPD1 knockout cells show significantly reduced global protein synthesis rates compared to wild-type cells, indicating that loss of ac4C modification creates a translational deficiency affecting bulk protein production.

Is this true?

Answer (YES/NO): YES